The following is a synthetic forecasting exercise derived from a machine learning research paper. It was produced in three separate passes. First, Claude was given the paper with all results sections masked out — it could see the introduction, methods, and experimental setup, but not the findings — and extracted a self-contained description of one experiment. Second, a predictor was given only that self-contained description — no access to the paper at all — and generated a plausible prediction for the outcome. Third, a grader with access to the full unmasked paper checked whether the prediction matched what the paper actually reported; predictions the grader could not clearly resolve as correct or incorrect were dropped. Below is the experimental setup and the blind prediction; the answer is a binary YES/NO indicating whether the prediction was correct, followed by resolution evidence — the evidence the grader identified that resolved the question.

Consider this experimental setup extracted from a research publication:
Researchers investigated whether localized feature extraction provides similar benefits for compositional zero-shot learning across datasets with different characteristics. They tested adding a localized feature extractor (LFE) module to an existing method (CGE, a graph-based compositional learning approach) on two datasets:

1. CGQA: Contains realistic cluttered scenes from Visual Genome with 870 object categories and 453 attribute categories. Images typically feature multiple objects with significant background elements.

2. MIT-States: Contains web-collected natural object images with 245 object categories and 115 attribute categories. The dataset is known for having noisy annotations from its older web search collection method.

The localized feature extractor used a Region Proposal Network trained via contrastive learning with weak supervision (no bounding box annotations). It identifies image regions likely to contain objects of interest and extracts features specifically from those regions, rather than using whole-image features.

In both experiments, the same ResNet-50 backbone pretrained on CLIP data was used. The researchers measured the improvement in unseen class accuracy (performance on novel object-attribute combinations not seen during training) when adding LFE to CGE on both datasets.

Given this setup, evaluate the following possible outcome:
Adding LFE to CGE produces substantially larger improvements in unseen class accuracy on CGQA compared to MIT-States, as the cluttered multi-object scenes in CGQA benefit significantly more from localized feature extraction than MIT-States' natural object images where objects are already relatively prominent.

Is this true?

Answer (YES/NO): YES